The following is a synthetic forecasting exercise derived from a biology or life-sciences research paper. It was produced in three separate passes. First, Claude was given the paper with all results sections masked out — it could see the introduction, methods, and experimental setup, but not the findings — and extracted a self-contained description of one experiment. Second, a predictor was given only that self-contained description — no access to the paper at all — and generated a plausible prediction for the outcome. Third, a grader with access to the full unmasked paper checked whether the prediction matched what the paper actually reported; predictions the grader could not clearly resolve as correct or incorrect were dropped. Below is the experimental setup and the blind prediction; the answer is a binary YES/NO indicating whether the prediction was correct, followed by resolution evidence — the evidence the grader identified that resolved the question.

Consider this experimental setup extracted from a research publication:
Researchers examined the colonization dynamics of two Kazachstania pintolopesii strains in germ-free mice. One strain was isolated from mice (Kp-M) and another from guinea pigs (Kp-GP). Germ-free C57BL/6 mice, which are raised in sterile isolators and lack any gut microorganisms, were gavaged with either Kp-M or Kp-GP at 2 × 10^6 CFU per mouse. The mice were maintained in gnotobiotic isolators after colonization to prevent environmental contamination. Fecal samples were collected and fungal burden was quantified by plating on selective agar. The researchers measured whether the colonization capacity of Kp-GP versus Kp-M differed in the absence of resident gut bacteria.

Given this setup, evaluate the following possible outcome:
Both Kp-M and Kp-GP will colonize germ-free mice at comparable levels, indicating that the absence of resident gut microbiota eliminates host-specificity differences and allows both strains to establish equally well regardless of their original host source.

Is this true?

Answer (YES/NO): YES